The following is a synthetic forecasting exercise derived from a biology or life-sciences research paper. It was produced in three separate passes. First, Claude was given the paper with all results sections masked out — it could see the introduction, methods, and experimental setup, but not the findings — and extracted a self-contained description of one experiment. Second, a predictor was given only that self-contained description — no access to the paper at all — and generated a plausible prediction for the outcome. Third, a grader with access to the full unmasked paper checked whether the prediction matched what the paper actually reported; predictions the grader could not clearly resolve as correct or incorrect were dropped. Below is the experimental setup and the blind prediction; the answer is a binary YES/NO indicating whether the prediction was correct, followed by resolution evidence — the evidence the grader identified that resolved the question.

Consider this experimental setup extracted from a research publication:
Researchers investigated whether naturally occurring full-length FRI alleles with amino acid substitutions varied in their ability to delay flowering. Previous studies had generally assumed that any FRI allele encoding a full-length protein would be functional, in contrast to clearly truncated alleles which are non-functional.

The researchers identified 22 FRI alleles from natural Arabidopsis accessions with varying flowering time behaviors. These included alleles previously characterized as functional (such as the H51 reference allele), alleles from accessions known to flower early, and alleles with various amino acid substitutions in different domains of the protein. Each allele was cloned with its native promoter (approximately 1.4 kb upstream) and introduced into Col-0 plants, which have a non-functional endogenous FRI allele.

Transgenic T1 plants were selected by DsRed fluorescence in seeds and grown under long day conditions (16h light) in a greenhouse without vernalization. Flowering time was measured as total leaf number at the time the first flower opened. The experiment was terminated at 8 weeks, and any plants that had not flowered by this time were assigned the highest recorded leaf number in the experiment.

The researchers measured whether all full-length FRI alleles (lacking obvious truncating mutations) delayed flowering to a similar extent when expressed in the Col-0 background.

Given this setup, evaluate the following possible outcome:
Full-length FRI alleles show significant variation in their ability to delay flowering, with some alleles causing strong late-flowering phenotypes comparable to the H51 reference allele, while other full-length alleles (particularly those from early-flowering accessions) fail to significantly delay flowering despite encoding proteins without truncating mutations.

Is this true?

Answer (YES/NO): YES